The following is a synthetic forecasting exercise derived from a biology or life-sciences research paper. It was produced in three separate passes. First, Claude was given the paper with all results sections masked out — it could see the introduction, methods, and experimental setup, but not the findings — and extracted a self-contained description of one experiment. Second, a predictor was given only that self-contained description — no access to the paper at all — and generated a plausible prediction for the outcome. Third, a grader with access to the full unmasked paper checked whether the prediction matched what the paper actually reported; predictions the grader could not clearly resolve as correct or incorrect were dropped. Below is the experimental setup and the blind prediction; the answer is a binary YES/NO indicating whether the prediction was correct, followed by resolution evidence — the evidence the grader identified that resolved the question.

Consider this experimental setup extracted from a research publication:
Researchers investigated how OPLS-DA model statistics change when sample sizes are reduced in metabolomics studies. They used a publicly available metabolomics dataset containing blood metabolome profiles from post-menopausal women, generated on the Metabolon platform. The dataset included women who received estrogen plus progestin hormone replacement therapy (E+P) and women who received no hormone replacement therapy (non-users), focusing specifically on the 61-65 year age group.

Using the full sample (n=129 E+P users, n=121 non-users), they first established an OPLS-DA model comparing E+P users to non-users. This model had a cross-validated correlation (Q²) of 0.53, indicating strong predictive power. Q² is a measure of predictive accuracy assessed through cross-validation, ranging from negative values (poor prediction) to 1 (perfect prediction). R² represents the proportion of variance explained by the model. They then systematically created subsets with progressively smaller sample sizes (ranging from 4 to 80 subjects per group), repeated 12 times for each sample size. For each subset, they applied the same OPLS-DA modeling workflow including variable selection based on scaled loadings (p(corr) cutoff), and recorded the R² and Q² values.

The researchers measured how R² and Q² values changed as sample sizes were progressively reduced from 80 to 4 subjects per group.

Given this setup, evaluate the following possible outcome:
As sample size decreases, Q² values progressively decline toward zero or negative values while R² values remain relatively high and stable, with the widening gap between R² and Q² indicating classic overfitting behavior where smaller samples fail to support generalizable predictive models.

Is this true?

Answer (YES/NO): NO